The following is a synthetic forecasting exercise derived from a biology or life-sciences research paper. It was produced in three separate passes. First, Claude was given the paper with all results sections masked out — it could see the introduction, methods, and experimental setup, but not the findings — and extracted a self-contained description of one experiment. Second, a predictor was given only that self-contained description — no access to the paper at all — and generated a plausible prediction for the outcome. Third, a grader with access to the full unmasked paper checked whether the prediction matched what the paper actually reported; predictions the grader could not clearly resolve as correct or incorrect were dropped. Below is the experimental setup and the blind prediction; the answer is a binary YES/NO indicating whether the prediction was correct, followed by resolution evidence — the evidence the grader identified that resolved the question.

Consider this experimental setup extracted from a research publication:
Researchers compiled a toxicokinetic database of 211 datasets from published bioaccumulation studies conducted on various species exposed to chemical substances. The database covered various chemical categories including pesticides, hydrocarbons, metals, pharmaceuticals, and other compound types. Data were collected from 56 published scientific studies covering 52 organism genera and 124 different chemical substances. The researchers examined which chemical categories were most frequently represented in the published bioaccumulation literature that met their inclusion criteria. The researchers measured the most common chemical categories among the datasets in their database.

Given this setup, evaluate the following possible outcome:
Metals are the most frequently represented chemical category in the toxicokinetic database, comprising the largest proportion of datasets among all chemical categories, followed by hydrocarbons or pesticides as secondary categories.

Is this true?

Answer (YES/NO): NO